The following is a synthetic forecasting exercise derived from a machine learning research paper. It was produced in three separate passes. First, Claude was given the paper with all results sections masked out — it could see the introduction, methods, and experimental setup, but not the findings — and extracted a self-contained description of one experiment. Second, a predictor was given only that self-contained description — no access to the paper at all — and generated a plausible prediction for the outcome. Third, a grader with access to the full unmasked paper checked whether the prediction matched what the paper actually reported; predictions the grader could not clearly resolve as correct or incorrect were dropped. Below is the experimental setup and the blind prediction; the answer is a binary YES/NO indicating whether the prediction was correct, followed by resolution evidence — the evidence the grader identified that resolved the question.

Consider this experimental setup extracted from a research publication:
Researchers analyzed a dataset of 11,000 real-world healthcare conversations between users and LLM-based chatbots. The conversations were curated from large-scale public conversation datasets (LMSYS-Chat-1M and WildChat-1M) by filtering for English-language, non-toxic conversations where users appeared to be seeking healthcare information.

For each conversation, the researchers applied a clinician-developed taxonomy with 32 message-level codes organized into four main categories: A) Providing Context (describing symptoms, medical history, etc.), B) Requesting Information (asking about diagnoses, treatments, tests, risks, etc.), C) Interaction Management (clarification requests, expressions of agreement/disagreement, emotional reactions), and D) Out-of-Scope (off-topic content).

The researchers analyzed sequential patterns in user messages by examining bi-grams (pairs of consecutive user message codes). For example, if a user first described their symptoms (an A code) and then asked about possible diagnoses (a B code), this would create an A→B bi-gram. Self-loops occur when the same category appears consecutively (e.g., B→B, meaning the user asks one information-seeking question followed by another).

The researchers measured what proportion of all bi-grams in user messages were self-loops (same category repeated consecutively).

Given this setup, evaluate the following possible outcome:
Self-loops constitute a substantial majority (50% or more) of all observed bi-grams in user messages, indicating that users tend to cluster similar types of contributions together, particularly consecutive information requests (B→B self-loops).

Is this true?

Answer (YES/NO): NO